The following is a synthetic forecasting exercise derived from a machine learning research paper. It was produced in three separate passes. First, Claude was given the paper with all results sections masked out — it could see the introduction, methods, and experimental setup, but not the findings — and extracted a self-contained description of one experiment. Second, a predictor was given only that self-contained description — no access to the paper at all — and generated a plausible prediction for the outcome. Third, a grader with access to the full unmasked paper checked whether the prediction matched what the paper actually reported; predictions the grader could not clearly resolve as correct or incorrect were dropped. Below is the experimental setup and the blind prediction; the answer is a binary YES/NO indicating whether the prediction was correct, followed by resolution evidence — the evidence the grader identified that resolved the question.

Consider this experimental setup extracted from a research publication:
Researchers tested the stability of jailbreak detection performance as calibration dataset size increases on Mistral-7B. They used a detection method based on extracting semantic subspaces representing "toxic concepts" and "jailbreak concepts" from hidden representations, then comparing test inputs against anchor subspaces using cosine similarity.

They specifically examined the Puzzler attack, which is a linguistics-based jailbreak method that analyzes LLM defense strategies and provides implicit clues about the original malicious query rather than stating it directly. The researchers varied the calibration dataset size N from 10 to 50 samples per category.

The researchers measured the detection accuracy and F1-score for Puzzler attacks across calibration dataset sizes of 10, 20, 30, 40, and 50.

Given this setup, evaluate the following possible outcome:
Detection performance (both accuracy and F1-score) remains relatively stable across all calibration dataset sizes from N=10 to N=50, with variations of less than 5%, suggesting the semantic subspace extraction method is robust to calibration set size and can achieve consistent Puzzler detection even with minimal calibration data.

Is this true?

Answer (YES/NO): NO